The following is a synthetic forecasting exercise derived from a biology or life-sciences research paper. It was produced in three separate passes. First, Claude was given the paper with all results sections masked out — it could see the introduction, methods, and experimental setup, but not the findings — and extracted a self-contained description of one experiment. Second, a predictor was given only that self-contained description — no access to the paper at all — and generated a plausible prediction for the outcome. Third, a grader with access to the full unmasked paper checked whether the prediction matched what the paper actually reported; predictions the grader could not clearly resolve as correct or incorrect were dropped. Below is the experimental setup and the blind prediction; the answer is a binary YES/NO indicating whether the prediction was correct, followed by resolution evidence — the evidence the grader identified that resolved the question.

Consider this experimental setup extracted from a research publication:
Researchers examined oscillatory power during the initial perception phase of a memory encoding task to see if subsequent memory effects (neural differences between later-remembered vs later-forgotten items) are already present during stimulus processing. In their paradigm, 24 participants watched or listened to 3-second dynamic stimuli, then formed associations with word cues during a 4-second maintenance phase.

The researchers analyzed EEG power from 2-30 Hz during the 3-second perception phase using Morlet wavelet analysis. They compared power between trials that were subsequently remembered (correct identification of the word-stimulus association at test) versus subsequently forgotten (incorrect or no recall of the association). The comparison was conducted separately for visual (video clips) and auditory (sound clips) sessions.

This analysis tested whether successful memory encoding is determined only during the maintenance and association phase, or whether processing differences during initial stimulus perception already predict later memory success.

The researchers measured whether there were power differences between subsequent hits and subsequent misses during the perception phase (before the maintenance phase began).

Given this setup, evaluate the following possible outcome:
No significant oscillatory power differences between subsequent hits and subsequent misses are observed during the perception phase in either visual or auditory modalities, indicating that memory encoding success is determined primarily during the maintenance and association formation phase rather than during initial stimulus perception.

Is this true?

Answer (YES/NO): NO